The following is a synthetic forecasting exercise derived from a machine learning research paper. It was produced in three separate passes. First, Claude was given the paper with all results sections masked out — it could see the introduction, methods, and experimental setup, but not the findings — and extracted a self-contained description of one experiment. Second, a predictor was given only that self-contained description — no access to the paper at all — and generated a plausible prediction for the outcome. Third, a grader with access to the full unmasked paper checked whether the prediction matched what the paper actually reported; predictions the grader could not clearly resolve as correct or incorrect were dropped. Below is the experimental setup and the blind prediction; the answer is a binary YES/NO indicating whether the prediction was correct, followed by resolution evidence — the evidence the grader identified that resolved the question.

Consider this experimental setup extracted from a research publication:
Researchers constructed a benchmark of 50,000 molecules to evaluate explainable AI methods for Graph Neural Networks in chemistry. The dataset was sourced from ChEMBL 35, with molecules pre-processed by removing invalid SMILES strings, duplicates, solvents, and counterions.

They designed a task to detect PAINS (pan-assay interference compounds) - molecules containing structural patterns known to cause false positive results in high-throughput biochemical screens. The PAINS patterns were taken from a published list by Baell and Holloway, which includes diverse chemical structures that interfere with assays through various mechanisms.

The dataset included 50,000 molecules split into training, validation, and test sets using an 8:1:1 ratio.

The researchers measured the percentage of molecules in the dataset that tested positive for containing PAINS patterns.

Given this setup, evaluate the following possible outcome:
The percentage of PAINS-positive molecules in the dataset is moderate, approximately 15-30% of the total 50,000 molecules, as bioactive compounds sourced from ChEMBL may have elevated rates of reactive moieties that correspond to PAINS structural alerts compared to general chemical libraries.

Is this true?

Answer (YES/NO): NO